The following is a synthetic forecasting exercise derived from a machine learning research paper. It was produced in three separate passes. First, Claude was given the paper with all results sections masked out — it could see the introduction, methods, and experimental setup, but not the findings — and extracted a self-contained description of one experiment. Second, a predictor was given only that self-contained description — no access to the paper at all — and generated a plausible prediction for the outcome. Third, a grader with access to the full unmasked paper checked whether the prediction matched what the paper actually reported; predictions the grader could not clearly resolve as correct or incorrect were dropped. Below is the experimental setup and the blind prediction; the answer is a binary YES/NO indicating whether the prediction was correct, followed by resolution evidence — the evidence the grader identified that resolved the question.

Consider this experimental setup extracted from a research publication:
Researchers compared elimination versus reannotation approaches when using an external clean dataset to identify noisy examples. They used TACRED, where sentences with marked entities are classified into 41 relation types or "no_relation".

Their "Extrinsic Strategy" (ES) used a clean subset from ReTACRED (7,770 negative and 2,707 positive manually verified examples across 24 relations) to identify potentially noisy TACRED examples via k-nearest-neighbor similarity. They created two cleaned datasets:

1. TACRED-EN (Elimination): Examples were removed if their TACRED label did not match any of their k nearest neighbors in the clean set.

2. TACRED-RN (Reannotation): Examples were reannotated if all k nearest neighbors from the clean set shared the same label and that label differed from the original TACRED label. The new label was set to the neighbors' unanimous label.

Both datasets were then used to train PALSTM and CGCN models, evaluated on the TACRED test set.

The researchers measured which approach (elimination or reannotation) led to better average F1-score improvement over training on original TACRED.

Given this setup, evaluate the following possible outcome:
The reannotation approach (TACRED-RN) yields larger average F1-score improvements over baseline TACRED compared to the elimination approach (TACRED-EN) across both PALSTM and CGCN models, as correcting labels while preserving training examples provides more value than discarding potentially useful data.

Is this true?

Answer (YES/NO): NO